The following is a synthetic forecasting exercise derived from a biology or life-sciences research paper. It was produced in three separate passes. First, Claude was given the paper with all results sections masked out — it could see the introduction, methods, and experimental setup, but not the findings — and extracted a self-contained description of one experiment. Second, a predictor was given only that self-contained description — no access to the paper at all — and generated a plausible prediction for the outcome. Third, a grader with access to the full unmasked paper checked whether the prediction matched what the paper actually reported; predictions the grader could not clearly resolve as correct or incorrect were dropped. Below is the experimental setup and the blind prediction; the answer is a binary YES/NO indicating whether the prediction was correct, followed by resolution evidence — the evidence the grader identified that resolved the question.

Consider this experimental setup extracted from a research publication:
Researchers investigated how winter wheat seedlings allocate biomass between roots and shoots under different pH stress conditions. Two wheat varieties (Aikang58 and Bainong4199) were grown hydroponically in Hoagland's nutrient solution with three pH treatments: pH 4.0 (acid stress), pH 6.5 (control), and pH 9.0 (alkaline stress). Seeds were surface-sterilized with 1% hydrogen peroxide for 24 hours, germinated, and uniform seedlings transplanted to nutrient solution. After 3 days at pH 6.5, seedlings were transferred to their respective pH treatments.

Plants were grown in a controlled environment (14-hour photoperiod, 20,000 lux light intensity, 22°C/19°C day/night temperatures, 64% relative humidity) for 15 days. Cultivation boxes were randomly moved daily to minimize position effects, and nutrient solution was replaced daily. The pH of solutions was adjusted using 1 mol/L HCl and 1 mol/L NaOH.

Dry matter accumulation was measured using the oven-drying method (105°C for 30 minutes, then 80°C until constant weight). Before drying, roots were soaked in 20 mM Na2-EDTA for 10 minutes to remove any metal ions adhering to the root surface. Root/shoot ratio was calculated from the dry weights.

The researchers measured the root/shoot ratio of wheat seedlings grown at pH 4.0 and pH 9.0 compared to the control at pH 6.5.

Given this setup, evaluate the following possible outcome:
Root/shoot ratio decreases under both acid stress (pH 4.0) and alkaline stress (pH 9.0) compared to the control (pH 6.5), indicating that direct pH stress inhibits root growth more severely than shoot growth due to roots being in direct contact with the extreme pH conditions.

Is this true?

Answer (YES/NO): NO